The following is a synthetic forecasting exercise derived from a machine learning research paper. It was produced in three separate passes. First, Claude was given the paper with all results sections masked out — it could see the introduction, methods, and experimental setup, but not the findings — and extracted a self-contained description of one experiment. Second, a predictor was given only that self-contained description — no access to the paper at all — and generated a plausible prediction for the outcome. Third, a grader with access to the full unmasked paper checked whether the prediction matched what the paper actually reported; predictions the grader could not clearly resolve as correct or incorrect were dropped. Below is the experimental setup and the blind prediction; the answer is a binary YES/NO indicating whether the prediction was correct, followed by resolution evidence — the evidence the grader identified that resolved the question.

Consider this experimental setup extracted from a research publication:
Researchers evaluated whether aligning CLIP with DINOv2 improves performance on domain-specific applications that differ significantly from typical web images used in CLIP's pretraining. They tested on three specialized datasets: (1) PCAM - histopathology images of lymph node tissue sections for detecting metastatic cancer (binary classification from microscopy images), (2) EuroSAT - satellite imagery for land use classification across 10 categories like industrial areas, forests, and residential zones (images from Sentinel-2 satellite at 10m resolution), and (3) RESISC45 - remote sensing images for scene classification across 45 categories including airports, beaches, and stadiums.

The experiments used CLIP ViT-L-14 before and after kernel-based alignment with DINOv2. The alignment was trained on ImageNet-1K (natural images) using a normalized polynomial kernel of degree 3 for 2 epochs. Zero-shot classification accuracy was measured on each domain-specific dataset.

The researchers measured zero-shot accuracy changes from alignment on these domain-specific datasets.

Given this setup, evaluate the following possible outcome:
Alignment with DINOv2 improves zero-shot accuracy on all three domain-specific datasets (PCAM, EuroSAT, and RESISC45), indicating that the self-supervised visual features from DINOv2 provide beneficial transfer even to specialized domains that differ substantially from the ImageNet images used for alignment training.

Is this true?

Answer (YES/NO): YES